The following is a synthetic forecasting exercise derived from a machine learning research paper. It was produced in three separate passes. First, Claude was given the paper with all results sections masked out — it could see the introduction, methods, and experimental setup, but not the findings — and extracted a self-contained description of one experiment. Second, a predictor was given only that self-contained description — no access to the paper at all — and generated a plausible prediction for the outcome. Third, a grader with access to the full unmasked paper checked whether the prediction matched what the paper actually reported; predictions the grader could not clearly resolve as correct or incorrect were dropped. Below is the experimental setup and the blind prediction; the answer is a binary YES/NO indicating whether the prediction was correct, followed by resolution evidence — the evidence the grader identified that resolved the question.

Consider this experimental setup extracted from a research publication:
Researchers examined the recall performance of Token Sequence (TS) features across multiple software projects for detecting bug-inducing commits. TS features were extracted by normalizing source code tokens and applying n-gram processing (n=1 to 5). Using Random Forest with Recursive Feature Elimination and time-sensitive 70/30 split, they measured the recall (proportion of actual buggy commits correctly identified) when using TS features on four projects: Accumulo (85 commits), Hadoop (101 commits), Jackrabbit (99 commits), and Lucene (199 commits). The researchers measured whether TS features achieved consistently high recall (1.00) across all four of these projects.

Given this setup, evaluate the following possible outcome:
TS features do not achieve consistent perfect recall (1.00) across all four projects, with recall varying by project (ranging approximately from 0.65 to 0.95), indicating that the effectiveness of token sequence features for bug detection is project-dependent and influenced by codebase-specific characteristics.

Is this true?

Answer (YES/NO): NO